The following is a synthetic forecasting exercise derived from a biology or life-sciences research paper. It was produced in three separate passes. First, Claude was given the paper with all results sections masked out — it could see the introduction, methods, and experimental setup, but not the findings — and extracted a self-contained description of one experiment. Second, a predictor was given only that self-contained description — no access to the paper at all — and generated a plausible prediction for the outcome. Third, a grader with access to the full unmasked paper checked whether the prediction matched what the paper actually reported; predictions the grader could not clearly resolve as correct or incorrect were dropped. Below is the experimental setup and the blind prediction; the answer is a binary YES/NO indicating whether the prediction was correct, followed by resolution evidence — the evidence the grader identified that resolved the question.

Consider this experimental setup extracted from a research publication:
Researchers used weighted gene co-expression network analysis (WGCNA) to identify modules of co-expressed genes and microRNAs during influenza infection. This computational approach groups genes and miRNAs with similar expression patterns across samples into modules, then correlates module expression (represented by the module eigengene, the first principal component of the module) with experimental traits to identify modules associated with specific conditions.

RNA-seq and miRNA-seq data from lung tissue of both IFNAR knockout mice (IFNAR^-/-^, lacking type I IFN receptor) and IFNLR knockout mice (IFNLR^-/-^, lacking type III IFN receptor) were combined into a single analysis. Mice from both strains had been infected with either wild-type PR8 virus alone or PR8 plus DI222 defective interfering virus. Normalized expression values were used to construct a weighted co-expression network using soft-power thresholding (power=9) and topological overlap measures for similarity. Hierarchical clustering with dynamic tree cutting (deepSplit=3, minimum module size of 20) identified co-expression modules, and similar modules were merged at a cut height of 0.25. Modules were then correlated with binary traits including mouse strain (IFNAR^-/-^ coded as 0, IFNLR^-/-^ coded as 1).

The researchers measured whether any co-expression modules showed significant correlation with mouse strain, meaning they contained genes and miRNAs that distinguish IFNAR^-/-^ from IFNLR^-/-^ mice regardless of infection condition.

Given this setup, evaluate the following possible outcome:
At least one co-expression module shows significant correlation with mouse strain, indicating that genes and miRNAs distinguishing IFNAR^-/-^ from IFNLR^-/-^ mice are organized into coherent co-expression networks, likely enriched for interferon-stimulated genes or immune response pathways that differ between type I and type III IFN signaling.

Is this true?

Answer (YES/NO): YES